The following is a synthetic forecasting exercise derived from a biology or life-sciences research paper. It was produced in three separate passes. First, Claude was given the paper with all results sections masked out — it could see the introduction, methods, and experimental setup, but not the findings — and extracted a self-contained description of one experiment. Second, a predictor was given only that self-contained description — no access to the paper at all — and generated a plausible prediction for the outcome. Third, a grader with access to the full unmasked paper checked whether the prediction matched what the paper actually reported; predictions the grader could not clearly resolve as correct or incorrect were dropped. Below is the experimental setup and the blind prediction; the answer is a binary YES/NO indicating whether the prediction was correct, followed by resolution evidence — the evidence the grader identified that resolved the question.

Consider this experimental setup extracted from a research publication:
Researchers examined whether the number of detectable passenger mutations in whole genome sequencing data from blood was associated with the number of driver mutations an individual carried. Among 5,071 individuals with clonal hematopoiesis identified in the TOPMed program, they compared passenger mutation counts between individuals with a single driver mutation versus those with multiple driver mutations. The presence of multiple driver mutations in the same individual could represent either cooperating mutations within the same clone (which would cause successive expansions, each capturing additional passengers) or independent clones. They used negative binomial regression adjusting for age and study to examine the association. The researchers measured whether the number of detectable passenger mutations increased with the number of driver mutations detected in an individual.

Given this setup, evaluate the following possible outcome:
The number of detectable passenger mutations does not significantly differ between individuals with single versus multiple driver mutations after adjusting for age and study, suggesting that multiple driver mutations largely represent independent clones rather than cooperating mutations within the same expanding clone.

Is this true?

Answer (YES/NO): NO